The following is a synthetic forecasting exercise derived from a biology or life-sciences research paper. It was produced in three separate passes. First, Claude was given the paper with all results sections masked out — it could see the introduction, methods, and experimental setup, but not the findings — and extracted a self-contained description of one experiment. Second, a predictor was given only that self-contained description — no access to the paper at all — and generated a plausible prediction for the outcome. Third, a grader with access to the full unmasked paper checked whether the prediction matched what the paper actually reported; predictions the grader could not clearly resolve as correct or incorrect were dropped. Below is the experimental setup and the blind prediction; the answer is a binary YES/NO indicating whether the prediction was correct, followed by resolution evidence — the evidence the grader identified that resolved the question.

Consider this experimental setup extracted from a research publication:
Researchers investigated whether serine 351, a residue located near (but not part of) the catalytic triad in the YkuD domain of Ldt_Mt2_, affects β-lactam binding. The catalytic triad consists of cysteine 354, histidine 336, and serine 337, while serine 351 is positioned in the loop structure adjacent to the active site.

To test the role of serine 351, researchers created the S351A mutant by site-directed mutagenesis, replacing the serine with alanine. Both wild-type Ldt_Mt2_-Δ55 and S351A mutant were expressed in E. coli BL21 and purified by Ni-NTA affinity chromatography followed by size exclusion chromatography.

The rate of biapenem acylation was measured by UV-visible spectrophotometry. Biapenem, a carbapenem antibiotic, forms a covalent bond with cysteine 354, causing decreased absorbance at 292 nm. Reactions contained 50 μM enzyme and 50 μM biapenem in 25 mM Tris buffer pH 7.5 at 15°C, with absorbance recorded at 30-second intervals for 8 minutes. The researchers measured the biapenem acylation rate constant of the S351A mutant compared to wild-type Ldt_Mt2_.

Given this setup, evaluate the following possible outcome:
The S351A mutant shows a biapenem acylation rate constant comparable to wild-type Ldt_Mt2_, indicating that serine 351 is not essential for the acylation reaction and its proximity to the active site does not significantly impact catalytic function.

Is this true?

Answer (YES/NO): NO